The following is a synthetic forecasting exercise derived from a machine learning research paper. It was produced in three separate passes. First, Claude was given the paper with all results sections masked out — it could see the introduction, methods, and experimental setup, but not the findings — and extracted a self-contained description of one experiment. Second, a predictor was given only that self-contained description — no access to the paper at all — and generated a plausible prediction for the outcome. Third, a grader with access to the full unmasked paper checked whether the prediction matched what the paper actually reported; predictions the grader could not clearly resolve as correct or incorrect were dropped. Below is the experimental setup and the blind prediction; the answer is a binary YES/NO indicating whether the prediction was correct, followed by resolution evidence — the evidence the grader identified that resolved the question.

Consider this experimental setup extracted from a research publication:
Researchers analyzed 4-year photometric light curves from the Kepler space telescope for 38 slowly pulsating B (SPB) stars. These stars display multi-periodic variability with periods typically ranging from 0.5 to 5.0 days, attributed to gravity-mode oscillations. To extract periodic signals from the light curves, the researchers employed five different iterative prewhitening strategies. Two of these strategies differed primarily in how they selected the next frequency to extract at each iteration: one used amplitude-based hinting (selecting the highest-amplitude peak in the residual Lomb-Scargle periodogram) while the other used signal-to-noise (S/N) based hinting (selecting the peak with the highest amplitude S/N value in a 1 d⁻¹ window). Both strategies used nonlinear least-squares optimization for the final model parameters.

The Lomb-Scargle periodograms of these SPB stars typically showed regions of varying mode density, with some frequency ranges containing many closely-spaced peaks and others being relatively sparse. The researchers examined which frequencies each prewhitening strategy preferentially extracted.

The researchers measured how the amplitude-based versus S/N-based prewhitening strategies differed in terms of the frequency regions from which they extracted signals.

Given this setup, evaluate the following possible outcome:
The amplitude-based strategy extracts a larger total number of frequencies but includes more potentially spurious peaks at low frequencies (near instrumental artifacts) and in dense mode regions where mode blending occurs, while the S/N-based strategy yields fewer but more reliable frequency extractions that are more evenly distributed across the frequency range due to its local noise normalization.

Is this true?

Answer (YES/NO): NO